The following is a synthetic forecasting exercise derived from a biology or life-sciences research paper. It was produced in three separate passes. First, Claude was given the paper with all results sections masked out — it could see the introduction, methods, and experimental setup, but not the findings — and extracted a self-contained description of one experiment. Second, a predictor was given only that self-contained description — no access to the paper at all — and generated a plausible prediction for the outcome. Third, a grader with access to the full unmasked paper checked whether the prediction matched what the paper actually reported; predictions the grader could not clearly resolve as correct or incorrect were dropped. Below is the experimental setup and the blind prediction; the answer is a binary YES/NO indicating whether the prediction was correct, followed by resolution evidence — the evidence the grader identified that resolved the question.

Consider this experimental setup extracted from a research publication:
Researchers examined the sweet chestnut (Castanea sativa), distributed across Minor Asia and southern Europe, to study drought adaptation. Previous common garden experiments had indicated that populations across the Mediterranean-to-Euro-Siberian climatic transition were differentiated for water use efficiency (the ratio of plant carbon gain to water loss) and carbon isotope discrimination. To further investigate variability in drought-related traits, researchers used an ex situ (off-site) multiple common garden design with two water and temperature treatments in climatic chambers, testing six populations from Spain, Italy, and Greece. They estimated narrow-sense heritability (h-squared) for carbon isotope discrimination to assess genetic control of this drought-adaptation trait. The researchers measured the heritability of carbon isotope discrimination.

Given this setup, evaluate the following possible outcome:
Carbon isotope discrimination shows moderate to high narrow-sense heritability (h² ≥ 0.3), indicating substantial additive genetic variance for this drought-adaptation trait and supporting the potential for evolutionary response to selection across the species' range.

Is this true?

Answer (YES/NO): NO